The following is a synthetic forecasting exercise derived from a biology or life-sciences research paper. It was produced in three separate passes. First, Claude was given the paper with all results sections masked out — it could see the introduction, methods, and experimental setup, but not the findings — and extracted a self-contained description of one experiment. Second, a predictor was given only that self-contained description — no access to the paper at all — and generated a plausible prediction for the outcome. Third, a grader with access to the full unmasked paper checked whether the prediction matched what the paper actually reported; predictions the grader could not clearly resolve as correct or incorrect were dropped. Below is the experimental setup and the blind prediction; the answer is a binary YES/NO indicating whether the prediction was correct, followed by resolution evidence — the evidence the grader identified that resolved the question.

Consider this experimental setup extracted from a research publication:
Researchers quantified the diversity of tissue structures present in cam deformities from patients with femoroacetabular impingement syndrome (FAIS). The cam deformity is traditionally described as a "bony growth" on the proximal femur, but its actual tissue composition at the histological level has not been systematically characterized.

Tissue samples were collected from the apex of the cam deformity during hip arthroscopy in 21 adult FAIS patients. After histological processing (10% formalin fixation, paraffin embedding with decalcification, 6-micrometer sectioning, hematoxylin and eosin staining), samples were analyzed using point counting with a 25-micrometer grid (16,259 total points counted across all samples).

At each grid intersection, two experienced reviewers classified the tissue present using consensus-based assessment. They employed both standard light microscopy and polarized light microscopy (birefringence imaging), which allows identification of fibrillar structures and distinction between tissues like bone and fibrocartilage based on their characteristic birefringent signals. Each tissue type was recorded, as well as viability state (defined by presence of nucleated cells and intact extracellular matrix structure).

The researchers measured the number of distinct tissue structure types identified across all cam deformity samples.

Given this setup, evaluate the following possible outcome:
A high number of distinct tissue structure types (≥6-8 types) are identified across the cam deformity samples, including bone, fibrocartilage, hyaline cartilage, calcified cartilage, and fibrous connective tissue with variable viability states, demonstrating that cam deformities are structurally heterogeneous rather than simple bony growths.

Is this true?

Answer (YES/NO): YES